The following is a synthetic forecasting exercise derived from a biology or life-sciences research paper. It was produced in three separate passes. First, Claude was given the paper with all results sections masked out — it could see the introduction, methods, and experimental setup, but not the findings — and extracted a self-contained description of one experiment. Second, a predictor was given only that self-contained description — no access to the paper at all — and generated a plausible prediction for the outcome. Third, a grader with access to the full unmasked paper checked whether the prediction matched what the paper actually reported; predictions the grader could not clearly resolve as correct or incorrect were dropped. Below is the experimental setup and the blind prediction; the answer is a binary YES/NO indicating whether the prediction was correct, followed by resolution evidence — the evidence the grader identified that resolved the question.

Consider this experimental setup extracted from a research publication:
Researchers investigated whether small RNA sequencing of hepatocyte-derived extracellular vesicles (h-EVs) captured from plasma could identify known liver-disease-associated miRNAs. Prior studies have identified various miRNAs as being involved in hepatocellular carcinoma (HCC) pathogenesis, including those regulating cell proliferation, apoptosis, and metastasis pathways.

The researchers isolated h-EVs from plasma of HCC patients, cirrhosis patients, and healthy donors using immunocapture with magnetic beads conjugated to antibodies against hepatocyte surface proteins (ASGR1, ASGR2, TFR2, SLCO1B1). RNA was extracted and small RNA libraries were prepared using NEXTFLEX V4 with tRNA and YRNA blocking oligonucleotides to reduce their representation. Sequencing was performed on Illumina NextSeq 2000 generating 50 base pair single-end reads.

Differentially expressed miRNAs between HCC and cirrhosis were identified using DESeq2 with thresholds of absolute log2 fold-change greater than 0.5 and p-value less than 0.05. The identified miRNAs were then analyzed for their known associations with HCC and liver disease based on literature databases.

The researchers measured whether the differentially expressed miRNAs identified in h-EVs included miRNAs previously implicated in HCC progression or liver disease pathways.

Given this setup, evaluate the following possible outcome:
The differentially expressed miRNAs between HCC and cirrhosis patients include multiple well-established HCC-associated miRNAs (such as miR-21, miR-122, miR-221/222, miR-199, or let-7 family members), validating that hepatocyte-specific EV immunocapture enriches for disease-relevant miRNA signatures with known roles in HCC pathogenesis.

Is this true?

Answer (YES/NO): NO